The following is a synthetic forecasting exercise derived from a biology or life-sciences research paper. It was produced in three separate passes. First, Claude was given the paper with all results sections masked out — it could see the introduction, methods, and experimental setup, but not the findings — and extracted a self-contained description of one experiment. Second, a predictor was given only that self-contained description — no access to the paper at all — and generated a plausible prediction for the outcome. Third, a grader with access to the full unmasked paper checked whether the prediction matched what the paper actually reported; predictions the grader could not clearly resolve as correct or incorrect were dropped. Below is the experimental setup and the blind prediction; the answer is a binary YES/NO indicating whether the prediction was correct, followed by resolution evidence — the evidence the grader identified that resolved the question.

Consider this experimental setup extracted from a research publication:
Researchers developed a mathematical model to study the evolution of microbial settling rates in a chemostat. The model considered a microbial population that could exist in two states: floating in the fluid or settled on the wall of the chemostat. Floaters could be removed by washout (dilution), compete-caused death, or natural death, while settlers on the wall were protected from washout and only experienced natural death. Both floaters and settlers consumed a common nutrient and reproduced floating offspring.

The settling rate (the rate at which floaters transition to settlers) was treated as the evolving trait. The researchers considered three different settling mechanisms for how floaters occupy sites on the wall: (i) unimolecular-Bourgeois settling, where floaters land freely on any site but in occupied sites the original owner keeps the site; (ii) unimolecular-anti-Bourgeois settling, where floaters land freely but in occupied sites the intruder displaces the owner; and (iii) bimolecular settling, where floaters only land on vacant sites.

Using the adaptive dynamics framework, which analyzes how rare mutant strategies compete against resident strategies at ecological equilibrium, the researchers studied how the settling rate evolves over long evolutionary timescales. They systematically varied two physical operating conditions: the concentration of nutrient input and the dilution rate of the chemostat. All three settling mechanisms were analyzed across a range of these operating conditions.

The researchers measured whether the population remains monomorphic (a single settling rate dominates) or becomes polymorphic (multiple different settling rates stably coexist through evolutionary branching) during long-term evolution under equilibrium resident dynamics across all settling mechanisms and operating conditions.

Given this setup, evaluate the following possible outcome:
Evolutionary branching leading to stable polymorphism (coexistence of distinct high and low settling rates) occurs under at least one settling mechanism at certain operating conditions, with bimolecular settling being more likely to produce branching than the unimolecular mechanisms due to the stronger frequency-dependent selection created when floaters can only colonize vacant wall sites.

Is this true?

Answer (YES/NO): NO